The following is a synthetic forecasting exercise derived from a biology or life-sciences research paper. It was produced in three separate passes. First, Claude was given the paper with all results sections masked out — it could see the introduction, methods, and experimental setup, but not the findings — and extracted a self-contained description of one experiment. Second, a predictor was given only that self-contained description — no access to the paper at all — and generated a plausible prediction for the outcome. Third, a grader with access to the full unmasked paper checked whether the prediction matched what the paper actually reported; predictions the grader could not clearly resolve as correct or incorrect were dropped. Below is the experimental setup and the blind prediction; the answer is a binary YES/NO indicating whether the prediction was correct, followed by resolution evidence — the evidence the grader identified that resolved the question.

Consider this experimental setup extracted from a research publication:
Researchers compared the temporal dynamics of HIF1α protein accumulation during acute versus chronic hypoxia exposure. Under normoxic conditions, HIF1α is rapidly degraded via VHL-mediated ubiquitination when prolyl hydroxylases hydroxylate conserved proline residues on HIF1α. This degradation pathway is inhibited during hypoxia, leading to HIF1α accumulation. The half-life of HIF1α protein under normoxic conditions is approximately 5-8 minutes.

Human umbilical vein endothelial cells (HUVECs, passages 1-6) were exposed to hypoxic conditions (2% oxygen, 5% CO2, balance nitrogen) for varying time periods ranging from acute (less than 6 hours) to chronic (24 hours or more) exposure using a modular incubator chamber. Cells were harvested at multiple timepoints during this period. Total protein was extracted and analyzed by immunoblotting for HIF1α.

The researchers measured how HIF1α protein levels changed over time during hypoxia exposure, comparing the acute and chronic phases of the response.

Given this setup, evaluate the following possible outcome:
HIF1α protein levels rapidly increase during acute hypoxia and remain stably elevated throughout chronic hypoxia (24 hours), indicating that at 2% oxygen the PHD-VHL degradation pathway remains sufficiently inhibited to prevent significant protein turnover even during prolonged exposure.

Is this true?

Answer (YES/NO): YES